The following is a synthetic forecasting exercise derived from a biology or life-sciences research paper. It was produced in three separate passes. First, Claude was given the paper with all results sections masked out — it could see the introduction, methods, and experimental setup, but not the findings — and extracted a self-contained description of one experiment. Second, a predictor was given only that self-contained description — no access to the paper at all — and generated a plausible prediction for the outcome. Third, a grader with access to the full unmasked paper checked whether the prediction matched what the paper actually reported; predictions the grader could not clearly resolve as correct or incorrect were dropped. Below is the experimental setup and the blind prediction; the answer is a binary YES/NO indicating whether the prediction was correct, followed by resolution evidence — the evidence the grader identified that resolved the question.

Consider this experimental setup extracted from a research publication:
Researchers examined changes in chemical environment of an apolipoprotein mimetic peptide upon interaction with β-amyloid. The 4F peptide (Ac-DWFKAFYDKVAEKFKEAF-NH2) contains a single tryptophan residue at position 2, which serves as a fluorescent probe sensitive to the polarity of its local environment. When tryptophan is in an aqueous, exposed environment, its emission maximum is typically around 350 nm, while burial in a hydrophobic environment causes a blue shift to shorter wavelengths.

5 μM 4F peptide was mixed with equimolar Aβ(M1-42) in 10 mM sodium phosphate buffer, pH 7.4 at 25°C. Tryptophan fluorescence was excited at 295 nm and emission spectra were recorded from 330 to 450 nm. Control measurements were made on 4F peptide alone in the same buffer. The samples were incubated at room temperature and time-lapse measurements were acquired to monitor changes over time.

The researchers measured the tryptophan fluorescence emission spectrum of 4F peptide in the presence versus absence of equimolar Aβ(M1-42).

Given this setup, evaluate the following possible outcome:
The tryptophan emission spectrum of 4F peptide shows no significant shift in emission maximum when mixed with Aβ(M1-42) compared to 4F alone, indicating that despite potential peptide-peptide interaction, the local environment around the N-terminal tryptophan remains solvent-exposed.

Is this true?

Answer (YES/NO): NO